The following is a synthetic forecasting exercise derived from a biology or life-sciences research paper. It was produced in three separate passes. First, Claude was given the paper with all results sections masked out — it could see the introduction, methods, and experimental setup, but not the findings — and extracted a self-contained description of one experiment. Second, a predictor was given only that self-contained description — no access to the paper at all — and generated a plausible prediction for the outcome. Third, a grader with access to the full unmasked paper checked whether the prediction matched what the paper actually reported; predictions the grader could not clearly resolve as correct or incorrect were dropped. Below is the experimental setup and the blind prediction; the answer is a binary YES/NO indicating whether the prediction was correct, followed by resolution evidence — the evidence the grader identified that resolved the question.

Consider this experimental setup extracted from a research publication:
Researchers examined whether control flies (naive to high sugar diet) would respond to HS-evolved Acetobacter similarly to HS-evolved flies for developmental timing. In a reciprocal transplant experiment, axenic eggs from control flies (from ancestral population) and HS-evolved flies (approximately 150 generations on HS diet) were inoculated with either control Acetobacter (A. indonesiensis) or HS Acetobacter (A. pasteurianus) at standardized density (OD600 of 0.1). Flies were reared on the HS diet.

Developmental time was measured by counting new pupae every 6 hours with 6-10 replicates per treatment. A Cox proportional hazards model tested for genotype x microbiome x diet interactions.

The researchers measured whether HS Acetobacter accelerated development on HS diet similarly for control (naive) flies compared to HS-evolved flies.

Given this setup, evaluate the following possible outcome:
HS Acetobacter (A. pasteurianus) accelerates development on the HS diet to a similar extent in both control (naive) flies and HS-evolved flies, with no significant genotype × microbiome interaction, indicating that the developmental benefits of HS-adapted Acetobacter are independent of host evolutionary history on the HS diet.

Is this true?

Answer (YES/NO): NO